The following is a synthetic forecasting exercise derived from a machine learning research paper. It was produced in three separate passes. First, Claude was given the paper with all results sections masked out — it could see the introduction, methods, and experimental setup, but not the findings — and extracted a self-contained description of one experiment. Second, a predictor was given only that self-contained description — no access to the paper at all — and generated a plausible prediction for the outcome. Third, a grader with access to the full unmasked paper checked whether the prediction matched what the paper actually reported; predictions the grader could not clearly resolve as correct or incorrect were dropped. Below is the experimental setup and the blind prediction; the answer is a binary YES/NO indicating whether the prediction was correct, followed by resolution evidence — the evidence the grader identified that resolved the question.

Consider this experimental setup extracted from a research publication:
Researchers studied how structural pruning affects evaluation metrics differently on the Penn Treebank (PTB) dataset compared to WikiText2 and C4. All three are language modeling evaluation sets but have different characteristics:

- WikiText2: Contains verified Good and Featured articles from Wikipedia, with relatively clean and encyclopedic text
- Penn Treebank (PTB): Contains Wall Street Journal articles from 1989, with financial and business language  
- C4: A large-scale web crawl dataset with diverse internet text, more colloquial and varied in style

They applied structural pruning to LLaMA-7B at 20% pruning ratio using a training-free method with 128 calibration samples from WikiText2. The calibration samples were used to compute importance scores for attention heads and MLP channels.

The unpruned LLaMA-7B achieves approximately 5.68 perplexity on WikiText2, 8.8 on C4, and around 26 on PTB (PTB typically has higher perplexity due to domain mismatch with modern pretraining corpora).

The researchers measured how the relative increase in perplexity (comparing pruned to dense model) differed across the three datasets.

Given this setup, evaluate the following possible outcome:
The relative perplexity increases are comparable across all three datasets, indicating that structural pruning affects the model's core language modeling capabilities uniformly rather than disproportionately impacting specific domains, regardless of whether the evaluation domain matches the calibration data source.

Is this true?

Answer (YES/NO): NO